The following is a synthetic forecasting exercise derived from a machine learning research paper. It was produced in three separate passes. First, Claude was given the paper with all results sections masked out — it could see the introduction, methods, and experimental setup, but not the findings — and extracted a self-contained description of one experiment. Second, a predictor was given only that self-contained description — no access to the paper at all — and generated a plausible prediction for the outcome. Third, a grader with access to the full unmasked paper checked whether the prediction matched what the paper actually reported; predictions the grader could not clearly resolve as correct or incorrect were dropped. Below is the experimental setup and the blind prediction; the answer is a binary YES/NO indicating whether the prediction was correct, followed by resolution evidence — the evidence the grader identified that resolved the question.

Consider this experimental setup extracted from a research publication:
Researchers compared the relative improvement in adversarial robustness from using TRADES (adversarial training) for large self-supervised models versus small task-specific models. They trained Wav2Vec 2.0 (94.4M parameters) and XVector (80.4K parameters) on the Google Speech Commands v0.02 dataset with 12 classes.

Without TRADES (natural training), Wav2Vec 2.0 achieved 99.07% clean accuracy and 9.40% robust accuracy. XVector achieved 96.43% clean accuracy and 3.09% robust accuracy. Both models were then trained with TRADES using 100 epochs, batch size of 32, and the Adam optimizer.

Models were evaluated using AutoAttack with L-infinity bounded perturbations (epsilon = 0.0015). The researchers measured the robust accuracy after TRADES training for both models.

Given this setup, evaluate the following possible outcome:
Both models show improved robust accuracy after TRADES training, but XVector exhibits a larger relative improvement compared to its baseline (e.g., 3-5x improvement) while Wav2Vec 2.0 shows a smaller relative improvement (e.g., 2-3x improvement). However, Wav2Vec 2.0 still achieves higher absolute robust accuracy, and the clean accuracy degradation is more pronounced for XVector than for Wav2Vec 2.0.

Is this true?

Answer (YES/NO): NO